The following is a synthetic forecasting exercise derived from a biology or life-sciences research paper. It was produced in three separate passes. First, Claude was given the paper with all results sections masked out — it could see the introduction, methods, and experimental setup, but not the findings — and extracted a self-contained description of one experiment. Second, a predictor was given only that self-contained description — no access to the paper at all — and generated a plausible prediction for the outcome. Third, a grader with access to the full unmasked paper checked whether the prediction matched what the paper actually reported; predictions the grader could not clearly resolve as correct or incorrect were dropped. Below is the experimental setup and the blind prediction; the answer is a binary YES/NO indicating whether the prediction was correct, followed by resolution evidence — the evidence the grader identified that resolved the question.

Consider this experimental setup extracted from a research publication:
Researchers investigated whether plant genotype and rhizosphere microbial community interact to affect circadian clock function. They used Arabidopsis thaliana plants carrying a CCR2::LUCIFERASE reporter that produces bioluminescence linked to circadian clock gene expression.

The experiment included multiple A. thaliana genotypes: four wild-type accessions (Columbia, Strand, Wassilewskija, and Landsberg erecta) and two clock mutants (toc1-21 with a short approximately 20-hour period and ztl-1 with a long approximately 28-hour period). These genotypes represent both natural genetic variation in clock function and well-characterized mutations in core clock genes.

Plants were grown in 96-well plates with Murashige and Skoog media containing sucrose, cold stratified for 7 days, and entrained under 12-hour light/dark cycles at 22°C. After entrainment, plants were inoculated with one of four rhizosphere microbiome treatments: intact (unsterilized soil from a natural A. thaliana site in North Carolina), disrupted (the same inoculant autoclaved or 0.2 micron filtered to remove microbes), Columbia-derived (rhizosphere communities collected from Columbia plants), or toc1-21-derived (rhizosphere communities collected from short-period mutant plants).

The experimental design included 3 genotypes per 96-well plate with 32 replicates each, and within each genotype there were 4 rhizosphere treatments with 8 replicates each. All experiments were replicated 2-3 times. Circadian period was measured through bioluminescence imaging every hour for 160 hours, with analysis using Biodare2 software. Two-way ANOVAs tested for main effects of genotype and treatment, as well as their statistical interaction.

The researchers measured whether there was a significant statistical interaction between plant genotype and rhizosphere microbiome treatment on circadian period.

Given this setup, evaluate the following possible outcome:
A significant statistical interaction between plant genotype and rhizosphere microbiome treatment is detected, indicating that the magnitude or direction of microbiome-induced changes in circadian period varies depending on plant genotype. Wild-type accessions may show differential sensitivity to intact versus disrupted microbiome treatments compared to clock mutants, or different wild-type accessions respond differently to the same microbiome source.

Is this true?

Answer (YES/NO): YES